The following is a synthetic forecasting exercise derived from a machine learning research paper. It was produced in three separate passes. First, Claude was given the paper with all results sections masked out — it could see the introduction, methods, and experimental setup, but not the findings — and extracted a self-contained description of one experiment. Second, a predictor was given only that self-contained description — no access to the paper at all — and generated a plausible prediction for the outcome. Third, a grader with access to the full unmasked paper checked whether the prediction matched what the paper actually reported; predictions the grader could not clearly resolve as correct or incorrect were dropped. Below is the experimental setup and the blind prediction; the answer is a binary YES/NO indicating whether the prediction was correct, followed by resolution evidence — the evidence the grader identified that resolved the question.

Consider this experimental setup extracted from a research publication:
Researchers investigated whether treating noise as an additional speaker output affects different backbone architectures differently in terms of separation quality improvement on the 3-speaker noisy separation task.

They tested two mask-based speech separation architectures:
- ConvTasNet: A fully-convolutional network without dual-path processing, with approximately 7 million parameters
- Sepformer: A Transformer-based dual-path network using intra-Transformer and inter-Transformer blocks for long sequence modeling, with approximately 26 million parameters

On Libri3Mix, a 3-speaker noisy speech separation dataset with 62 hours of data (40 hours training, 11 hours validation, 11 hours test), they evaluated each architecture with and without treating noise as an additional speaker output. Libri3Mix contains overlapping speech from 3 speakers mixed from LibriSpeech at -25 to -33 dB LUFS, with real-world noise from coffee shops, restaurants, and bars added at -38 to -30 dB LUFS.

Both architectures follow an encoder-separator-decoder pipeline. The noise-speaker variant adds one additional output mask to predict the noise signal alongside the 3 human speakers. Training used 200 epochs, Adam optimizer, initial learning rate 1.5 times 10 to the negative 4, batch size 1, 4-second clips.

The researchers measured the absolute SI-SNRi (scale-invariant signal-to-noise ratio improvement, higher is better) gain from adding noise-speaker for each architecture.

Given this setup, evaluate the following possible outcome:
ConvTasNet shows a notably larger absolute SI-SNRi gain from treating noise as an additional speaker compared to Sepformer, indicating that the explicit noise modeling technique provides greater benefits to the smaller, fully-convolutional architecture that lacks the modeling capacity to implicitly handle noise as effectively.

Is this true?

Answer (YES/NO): YES